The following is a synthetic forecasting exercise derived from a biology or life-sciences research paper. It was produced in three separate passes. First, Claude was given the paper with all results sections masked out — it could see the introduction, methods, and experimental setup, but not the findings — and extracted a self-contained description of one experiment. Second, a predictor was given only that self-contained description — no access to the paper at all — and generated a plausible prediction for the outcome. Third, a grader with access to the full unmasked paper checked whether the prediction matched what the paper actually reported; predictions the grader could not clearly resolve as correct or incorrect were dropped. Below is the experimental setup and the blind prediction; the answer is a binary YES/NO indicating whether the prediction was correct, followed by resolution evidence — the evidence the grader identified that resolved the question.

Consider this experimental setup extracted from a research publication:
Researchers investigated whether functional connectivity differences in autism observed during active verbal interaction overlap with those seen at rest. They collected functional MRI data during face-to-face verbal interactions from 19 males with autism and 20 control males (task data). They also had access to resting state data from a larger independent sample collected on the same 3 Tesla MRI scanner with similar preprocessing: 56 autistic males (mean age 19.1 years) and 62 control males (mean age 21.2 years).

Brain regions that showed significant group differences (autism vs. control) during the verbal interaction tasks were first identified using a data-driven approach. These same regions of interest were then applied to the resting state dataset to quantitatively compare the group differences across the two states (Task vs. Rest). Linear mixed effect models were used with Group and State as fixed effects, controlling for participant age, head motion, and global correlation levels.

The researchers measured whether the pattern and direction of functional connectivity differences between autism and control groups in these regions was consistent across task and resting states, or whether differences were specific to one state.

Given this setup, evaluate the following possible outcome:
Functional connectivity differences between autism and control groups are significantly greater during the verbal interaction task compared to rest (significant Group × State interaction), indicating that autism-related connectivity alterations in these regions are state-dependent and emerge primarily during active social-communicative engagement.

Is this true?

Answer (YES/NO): NO